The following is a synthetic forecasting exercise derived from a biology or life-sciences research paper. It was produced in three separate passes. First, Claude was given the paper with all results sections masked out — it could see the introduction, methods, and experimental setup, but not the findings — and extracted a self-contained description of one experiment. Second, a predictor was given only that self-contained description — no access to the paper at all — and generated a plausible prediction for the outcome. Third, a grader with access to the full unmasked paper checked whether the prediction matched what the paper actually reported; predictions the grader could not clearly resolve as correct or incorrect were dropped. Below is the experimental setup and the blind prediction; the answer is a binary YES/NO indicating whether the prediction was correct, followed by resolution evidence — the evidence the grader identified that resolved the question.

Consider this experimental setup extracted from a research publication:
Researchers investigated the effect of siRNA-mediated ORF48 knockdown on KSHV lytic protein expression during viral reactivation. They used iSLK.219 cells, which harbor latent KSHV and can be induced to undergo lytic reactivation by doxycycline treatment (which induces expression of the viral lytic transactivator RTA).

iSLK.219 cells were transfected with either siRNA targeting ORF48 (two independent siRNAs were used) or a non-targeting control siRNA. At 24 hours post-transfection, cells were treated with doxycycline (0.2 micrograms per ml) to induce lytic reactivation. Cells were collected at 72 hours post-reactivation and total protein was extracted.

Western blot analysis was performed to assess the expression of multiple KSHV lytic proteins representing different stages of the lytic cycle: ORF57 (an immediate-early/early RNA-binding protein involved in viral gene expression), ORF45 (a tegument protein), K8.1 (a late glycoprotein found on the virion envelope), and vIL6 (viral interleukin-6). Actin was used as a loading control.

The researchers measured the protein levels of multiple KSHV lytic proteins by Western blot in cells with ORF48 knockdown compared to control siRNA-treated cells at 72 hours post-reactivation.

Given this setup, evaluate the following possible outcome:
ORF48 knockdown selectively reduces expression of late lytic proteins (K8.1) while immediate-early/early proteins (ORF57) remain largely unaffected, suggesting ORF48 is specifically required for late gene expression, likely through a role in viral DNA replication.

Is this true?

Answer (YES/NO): YES